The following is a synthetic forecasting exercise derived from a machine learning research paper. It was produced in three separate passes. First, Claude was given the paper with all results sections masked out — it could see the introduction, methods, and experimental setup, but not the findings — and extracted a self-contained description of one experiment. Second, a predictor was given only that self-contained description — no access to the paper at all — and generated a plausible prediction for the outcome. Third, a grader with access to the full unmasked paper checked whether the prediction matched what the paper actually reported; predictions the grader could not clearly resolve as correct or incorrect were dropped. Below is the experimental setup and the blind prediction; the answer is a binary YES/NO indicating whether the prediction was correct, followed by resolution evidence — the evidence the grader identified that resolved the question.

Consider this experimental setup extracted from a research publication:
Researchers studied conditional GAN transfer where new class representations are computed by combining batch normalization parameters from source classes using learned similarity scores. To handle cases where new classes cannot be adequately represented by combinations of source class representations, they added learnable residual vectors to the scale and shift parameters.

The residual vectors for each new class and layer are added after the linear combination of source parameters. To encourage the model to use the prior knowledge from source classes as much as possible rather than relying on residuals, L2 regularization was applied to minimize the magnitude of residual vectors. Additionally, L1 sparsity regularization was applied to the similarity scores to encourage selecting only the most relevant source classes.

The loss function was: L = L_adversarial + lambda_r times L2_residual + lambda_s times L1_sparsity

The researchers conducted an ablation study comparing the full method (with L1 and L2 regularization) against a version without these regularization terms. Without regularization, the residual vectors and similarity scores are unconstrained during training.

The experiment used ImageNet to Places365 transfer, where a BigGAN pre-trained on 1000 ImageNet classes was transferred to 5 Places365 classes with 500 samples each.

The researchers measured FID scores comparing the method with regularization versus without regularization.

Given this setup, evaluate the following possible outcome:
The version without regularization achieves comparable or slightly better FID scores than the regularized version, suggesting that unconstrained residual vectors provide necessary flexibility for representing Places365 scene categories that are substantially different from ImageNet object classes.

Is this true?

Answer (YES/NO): NO